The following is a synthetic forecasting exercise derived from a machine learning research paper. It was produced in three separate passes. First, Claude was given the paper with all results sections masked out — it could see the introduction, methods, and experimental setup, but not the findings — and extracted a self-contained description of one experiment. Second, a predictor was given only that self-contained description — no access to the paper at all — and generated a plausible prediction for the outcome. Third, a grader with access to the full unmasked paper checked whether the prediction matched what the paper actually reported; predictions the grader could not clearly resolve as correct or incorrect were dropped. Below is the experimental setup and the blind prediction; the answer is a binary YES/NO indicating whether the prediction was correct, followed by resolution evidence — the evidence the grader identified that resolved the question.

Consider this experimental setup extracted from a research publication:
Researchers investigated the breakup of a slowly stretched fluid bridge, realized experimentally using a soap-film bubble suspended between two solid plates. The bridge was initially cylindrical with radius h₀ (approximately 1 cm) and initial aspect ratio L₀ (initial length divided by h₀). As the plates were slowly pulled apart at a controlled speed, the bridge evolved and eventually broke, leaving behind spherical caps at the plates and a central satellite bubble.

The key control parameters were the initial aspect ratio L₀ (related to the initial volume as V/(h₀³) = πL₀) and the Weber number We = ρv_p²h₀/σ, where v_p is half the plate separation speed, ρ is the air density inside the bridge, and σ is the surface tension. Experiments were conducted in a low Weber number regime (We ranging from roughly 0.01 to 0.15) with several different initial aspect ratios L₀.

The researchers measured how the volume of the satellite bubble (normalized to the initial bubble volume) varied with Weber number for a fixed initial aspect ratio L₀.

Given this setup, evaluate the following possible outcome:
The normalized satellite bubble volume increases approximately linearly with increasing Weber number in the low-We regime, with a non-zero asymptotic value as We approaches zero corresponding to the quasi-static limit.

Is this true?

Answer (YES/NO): NO